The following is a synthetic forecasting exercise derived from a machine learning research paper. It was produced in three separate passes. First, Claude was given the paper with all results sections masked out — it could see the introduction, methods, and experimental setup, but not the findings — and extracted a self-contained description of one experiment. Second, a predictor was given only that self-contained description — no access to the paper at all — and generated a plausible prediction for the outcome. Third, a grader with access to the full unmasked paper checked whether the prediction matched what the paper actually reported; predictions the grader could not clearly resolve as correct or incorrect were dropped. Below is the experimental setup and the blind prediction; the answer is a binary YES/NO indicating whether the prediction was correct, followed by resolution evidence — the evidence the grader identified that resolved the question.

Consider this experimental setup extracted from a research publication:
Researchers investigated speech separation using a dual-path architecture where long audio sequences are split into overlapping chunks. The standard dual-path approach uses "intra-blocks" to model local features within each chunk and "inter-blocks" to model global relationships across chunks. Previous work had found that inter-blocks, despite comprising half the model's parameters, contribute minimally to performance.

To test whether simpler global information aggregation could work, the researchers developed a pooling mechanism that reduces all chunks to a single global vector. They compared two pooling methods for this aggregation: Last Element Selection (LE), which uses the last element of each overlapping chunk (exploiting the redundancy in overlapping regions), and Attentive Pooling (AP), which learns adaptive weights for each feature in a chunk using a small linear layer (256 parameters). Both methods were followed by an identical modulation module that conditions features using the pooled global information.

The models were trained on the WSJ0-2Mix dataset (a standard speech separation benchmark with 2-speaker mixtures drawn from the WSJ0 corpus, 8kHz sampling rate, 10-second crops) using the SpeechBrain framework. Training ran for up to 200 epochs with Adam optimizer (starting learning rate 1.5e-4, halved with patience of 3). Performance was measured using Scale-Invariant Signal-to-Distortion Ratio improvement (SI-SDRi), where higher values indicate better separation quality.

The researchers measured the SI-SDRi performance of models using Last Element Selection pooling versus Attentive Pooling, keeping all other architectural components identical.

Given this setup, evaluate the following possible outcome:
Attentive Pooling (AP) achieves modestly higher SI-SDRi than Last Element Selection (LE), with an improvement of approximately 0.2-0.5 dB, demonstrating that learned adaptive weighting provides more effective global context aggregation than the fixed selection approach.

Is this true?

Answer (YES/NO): NO